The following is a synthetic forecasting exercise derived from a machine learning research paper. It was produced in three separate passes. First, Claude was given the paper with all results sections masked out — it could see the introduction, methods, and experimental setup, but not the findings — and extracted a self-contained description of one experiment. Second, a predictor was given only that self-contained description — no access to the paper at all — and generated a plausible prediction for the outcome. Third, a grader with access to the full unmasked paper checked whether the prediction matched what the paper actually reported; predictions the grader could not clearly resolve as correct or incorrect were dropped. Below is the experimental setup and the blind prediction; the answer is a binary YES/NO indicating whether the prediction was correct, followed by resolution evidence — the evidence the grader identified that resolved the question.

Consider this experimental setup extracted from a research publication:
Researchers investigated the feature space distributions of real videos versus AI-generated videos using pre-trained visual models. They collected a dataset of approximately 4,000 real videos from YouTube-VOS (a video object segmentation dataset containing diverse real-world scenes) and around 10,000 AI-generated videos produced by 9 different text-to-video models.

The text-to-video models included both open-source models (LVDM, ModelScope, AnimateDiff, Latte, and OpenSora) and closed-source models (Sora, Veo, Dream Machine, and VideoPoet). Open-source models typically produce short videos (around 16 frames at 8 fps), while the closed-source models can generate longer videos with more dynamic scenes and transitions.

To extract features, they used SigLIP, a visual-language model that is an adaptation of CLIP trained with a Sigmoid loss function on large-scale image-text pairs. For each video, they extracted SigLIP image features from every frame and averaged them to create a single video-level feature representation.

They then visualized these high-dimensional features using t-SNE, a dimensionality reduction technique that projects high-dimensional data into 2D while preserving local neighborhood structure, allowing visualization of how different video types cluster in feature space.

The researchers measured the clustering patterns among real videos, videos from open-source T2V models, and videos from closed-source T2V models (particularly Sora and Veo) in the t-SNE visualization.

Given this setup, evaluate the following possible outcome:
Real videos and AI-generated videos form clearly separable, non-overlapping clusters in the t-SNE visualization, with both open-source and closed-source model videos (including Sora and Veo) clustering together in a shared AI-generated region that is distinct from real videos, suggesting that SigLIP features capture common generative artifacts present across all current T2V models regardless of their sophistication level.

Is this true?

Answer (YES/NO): NO